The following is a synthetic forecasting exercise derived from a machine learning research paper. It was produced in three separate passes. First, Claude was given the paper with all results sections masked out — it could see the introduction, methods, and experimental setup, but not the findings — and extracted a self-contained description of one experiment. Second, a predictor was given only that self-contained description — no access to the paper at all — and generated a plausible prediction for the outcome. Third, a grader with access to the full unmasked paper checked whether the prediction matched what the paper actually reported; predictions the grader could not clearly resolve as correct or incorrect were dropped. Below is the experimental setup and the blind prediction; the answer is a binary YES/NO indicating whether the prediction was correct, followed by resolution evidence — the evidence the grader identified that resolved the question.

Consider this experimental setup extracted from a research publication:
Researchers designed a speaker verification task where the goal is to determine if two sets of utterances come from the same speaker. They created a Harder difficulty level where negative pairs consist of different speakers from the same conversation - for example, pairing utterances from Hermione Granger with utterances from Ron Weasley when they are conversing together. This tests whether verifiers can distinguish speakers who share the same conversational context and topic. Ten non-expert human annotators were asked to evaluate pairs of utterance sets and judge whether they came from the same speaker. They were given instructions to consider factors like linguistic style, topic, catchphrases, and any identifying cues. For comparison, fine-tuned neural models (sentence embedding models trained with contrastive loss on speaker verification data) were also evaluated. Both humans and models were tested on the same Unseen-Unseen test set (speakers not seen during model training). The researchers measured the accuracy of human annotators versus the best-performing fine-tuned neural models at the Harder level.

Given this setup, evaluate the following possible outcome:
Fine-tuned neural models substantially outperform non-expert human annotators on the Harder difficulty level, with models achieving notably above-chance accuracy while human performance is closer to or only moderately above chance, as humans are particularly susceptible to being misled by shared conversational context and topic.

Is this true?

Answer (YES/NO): NO